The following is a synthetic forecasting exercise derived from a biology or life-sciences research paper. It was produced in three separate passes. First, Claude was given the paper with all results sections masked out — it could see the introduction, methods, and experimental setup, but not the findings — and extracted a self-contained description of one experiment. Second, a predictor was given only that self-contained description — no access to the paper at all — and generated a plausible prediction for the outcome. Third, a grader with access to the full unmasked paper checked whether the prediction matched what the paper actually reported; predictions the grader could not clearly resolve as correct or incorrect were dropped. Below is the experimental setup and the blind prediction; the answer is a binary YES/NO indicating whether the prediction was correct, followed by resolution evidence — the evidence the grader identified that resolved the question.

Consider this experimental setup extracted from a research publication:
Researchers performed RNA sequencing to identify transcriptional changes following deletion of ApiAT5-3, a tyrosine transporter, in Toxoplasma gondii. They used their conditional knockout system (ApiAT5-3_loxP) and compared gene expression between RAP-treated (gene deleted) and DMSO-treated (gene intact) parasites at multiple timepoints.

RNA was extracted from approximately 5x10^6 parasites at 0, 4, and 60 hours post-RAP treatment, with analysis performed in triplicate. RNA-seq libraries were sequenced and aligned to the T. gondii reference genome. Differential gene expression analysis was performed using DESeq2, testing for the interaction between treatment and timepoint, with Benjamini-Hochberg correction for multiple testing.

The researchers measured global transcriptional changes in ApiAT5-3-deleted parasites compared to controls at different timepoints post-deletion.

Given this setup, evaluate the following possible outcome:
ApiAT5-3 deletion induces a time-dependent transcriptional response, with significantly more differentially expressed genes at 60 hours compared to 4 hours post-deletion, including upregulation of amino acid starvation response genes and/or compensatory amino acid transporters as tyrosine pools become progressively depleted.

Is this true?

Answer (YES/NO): NO